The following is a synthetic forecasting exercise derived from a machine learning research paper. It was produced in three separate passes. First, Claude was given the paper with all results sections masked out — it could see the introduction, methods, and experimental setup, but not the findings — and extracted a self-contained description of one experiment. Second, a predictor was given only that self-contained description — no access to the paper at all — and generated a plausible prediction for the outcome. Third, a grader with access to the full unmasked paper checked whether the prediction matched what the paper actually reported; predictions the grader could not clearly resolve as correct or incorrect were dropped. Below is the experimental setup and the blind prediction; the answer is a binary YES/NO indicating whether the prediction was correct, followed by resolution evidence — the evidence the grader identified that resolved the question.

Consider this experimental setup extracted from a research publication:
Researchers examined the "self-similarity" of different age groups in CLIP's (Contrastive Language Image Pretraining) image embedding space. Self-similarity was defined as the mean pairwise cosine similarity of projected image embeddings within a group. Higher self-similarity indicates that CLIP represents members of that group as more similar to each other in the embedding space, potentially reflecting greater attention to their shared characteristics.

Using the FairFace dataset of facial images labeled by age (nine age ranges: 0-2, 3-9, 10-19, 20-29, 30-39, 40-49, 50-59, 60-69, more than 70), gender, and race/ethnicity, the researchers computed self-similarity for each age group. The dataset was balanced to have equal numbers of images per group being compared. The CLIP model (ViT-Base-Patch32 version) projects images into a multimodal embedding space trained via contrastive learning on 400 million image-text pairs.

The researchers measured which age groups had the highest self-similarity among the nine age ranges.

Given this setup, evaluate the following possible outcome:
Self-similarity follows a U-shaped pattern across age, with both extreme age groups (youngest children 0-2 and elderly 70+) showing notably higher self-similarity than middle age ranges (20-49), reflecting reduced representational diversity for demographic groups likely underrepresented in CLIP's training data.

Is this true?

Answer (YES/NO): YES